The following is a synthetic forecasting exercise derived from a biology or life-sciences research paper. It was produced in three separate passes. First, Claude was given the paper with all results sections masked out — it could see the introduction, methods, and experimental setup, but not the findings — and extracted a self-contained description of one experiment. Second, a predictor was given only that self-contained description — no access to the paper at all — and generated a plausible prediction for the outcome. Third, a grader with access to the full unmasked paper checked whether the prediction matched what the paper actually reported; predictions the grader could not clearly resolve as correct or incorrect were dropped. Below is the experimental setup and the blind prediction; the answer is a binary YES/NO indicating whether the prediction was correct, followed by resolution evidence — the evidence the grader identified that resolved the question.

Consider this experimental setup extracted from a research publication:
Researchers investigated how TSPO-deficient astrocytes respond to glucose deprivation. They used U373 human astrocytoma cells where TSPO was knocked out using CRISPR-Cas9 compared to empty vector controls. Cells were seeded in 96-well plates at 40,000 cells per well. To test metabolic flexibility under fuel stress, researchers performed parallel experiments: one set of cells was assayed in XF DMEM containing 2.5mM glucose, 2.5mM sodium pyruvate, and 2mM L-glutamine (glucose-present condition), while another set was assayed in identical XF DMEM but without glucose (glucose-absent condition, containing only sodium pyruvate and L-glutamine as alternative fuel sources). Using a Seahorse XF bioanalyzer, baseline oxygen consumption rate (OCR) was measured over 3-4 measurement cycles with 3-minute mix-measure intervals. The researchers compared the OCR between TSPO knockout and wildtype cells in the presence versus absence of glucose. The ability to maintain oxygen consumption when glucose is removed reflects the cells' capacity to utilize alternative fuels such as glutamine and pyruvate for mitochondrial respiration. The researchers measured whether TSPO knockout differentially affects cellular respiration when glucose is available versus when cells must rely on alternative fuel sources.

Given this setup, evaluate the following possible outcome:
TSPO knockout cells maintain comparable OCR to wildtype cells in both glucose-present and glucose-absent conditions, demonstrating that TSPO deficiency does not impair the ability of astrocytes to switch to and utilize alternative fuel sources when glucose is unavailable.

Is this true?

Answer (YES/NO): NO